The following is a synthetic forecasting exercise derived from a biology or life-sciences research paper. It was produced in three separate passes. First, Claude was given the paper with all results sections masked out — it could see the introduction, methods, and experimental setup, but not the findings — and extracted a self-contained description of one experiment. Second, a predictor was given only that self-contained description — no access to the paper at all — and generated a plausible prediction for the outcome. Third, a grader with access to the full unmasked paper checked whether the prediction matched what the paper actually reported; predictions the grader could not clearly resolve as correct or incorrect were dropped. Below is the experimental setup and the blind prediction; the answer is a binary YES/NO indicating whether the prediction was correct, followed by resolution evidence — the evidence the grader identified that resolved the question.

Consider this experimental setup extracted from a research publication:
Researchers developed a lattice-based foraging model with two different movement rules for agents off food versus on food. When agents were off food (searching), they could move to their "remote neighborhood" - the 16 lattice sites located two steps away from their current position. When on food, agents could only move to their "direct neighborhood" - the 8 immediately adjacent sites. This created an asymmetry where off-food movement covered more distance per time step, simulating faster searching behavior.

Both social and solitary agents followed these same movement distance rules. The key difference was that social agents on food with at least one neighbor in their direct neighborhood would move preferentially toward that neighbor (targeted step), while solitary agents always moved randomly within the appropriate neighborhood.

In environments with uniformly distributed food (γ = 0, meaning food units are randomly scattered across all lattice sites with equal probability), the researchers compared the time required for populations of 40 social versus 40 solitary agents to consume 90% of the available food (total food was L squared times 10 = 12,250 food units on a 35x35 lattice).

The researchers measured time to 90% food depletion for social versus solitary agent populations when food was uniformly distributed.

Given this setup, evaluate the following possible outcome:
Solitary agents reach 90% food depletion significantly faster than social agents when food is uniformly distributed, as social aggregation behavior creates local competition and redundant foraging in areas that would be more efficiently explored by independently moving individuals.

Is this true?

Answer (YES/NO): YES